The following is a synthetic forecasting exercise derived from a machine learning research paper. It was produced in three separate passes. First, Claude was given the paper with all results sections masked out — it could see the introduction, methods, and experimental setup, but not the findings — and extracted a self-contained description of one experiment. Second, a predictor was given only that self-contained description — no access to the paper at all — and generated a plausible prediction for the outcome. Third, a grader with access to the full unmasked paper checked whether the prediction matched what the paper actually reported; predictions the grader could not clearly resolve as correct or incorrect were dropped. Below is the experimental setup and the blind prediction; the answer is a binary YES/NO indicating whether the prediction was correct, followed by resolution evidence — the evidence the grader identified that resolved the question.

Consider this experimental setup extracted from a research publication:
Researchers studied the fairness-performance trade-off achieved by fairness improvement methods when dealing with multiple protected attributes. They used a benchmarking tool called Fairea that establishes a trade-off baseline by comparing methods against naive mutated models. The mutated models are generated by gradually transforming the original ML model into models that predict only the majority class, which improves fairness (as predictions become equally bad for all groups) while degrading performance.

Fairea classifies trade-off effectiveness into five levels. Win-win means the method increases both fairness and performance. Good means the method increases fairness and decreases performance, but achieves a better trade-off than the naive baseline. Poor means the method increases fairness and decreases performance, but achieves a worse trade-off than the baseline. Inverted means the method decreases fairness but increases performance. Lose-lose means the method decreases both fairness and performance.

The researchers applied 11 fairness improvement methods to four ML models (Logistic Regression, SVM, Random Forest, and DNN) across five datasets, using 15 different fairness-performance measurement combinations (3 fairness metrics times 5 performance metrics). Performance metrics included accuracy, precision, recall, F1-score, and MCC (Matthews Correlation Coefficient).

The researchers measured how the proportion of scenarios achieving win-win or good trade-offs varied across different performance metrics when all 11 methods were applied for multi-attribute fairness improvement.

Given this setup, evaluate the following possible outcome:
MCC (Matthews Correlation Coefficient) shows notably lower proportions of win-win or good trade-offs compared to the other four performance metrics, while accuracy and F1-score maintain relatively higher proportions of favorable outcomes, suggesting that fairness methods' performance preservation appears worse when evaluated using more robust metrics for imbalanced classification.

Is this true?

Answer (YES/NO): NO